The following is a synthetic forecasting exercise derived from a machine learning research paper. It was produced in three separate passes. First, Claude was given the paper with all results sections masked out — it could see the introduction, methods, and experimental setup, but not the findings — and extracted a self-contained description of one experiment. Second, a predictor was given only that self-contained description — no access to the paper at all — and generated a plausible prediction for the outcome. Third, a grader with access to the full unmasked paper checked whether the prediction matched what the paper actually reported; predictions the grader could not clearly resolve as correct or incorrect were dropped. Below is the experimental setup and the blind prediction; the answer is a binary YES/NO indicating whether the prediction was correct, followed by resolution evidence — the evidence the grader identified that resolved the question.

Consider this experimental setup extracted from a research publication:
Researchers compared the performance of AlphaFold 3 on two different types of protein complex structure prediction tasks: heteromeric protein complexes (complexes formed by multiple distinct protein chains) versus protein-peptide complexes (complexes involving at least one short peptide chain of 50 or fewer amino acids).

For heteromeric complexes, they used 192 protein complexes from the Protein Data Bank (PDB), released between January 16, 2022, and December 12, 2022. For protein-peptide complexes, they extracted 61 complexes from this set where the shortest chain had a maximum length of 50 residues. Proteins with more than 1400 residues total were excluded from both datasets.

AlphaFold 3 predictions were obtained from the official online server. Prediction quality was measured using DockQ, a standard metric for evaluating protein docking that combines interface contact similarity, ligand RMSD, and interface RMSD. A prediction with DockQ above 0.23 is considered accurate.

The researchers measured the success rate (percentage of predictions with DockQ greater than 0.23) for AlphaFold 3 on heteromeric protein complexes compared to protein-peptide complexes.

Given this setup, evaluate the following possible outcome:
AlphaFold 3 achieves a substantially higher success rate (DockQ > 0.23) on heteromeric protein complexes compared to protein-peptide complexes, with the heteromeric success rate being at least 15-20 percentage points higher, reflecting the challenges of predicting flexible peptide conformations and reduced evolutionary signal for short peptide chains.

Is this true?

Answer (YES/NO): NO